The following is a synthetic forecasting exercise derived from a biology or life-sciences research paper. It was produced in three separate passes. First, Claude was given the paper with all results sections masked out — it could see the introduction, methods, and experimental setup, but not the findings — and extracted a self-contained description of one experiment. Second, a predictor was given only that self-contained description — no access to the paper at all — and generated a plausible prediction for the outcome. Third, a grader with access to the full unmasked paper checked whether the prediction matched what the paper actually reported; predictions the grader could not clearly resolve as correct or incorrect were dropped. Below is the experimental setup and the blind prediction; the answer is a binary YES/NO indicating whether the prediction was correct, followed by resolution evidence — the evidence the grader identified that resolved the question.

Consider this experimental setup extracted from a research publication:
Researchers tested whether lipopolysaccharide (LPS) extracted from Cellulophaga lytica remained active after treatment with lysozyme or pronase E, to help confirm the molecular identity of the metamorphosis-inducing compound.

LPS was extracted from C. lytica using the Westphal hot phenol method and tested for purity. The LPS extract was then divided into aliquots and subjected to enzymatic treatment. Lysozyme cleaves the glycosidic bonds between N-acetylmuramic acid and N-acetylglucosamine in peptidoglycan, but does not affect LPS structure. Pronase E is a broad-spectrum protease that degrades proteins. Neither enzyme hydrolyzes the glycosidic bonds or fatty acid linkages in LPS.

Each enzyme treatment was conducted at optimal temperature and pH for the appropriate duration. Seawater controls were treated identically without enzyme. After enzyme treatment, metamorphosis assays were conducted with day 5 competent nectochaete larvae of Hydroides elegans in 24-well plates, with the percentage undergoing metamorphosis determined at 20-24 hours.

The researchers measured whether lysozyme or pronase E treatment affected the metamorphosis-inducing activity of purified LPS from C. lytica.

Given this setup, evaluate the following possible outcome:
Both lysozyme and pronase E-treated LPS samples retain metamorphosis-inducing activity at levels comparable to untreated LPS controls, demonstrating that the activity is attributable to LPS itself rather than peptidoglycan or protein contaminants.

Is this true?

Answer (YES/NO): YES